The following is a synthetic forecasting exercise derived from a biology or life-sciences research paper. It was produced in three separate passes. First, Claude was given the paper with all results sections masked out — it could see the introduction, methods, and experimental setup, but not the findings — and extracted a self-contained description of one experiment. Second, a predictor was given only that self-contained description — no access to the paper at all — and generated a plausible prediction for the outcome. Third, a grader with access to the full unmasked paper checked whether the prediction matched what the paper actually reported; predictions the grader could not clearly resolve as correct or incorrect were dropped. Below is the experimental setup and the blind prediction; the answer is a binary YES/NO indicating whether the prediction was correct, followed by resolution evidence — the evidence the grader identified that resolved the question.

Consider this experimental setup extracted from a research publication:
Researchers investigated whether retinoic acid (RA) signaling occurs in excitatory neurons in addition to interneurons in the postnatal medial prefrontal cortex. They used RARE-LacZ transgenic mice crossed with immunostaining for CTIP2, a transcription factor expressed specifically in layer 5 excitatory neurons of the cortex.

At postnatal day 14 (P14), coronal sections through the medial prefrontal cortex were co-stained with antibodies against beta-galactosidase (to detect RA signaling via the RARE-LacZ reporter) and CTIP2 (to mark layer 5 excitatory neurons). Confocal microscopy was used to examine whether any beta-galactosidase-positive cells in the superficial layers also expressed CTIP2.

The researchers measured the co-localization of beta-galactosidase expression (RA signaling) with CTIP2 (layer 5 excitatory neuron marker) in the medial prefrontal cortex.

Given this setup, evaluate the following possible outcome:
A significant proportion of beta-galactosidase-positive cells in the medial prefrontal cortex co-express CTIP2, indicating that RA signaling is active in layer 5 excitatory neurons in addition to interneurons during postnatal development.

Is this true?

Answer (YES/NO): NO